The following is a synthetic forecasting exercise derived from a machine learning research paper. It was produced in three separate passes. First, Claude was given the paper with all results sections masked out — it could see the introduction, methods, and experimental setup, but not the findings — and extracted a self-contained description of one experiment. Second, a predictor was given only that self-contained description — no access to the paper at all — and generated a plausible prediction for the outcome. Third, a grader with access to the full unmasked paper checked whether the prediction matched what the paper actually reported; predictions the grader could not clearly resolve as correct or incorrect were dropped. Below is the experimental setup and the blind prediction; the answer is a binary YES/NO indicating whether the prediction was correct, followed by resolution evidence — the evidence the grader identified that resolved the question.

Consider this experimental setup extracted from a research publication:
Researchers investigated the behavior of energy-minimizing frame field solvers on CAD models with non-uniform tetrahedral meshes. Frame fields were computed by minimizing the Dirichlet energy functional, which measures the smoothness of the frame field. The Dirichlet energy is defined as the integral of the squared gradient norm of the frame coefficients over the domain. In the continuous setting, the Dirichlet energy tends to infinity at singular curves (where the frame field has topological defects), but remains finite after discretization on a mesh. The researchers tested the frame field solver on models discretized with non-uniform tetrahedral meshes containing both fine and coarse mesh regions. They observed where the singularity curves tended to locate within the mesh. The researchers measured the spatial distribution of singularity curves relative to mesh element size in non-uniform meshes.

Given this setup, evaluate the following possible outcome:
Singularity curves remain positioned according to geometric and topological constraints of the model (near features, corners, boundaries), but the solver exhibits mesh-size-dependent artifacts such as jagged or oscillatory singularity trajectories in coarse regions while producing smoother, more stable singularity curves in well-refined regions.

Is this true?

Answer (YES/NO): NO